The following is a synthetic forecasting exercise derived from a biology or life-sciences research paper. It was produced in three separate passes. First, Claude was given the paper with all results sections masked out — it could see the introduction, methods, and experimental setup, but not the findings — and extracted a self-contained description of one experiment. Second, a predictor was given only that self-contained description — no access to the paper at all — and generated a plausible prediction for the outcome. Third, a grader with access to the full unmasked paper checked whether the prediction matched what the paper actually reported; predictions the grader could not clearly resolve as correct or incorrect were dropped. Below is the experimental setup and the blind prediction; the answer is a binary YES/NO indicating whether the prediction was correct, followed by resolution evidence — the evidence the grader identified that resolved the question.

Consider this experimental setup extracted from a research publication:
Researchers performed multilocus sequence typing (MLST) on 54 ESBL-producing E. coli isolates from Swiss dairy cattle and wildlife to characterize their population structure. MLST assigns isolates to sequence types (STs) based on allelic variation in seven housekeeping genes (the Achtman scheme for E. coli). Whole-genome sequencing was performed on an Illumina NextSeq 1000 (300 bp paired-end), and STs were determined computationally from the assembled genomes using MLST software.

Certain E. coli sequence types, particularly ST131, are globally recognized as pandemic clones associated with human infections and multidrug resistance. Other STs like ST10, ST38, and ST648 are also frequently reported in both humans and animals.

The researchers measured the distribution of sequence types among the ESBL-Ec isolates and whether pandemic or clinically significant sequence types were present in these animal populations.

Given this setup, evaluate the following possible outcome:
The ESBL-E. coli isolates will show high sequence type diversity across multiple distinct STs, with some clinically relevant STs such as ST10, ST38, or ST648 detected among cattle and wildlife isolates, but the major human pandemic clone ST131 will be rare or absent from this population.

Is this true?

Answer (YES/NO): NO